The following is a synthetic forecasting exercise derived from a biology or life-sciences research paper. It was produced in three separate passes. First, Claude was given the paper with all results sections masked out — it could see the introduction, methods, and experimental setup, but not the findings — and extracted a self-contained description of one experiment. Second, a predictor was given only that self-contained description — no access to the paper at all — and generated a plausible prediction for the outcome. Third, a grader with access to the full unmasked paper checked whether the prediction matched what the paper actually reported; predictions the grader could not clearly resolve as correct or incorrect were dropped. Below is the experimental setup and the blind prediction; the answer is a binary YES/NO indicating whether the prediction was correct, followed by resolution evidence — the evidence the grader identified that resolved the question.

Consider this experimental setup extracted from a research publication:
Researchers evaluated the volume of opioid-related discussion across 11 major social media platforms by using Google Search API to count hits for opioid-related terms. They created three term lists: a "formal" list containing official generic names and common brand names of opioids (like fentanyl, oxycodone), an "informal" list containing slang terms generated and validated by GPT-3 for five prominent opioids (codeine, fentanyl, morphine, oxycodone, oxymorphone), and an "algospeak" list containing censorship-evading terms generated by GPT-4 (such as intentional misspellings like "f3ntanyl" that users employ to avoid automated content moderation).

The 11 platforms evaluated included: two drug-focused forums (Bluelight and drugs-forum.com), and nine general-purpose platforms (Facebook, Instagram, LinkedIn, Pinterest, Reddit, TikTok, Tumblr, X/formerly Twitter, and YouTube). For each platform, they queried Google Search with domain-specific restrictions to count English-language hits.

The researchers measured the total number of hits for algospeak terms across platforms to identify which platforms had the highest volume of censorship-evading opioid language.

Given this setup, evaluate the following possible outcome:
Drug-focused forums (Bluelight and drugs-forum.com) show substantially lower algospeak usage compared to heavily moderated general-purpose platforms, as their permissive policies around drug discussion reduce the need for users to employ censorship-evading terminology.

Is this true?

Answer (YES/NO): YES